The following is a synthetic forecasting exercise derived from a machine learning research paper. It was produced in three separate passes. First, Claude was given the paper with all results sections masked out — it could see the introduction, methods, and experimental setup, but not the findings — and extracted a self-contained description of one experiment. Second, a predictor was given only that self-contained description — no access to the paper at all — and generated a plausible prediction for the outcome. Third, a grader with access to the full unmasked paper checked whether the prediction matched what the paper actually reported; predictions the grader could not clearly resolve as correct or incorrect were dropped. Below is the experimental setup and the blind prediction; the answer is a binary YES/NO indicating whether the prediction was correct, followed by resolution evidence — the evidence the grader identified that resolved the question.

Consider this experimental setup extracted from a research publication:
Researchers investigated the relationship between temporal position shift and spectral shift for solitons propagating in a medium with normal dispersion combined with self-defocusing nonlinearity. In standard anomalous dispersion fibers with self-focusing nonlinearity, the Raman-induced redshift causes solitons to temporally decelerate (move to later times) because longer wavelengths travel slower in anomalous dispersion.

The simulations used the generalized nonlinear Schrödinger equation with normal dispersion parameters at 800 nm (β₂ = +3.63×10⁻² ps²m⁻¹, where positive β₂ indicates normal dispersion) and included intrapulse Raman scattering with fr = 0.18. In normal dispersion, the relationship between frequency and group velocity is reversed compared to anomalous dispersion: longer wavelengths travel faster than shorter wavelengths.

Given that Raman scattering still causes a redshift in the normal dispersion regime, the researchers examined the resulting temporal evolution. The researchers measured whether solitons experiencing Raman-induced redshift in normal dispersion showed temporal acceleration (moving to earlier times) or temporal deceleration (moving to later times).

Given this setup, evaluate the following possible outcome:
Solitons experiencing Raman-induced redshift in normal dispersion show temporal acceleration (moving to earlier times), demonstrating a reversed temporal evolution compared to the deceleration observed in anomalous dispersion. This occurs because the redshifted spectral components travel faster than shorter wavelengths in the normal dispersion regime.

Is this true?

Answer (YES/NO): YES